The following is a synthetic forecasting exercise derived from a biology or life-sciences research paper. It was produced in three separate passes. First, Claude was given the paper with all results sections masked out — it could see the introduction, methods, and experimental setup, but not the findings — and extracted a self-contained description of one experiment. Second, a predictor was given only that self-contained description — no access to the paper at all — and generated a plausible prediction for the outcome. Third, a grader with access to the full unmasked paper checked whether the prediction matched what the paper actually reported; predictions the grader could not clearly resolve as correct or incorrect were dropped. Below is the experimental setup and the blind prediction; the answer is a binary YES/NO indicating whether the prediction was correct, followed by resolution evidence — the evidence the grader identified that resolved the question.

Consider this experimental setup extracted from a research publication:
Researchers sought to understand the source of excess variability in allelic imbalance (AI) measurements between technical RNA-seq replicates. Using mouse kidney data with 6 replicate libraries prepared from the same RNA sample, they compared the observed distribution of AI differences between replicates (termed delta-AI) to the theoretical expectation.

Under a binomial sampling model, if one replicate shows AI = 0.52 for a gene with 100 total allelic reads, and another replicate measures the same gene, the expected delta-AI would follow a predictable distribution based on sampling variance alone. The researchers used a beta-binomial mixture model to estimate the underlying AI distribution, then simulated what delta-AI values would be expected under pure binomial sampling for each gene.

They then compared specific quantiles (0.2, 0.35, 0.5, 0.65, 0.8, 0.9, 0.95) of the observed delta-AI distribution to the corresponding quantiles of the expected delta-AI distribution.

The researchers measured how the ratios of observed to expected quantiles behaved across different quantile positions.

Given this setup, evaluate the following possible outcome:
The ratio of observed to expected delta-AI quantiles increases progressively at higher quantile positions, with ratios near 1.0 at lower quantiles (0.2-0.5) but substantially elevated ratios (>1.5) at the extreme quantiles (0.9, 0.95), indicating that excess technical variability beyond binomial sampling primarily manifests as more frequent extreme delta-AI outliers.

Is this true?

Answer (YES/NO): NO